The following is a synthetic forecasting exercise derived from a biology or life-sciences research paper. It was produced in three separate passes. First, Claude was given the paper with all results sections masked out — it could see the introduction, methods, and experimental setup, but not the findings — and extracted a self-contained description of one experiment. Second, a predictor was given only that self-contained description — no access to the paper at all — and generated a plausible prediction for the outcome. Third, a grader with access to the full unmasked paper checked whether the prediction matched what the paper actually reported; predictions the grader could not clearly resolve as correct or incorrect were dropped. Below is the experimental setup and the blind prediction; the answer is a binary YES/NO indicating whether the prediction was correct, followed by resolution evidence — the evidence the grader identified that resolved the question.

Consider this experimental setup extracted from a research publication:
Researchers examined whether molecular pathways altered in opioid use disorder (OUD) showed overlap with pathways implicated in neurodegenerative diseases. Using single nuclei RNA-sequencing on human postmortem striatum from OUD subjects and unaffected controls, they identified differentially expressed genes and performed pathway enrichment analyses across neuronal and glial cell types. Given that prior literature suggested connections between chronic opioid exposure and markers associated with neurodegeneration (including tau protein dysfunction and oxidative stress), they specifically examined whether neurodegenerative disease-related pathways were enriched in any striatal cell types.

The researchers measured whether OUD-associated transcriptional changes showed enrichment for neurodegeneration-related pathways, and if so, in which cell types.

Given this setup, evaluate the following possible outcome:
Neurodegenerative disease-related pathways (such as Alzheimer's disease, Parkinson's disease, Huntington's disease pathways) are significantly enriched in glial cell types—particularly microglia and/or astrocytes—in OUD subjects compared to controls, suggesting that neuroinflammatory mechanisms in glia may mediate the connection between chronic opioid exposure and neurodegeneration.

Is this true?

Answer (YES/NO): NO